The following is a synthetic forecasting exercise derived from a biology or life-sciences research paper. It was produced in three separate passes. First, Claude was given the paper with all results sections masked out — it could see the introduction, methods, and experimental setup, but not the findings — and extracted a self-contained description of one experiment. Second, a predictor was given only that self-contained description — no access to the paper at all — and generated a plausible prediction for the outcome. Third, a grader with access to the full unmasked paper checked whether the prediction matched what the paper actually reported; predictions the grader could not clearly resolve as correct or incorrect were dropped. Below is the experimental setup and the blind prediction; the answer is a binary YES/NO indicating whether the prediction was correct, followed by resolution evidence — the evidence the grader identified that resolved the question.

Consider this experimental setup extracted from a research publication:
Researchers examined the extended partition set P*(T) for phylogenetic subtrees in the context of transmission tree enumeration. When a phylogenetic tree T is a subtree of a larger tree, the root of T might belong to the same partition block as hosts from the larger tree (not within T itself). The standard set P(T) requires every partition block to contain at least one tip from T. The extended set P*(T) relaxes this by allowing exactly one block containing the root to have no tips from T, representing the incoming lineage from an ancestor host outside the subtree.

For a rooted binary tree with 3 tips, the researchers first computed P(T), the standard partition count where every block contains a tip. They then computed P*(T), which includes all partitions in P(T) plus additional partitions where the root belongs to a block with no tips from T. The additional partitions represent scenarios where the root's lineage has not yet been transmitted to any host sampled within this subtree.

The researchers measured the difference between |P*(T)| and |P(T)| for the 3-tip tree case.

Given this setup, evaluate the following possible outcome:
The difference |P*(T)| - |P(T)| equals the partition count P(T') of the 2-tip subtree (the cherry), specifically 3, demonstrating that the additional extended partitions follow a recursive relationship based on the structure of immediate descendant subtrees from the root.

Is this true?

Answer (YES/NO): NO